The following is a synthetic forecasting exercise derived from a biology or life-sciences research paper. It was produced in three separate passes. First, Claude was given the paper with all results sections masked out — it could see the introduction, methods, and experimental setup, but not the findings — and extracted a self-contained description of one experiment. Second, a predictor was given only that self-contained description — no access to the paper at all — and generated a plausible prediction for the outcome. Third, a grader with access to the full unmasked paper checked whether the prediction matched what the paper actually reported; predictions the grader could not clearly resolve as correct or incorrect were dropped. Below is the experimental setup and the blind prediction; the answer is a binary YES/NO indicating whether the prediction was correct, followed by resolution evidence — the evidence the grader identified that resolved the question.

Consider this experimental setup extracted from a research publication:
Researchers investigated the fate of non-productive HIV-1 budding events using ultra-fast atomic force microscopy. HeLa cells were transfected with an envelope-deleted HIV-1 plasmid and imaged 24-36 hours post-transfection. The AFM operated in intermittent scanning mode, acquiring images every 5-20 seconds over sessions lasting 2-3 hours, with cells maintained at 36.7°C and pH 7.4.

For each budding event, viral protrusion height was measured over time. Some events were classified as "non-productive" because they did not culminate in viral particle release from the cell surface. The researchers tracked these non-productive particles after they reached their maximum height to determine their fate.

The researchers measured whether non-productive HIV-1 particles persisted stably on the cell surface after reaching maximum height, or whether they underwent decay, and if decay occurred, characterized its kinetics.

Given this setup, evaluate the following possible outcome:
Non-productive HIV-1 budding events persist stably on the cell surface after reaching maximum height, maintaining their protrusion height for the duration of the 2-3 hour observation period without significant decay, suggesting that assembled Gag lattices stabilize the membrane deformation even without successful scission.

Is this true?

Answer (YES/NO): NO